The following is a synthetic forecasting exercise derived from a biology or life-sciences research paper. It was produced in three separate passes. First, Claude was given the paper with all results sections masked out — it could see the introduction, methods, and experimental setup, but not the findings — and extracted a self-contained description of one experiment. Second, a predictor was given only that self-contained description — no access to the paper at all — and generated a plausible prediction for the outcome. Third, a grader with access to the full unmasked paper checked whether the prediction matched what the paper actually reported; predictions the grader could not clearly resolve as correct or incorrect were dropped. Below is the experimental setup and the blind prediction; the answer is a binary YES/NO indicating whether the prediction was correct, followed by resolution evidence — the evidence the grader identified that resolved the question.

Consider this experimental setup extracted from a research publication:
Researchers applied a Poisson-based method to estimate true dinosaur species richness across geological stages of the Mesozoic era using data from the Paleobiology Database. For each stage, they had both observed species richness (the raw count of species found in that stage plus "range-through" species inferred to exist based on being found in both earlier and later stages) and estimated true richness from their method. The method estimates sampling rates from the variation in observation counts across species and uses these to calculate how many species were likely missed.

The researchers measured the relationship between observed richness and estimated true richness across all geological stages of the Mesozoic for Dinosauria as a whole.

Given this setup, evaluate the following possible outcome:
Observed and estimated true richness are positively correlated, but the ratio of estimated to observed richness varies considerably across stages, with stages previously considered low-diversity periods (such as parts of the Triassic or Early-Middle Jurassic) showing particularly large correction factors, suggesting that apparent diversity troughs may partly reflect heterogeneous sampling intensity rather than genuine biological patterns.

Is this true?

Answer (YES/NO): NO